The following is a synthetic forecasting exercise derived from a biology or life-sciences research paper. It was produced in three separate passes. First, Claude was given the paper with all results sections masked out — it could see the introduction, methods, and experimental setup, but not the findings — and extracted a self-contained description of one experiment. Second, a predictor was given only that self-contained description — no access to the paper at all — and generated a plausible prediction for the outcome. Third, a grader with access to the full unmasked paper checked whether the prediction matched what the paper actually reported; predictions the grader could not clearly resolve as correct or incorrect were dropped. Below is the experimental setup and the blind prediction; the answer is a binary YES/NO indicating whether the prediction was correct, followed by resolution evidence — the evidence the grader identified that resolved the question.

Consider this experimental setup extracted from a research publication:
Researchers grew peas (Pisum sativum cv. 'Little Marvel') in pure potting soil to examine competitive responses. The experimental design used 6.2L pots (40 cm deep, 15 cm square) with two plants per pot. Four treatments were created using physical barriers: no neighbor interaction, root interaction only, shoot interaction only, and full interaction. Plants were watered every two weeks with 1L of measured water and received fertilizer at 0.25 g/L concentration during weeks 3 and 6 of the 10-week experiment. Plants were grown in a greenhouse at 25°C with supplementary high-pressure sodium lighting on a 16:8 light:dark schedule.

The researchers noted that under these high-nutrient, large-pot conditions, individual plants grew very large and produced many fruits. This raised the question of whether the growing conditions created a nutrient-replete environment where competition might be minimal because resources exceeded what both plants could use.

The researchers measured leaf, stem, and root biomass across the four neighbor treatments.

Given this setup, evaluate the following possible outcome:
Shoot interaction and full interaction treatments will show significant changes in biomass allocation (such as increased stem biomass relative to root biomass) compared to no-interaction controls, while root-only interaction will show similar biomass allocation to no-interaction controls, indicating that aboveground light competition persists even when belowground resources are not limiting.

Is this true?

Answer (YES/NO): NO